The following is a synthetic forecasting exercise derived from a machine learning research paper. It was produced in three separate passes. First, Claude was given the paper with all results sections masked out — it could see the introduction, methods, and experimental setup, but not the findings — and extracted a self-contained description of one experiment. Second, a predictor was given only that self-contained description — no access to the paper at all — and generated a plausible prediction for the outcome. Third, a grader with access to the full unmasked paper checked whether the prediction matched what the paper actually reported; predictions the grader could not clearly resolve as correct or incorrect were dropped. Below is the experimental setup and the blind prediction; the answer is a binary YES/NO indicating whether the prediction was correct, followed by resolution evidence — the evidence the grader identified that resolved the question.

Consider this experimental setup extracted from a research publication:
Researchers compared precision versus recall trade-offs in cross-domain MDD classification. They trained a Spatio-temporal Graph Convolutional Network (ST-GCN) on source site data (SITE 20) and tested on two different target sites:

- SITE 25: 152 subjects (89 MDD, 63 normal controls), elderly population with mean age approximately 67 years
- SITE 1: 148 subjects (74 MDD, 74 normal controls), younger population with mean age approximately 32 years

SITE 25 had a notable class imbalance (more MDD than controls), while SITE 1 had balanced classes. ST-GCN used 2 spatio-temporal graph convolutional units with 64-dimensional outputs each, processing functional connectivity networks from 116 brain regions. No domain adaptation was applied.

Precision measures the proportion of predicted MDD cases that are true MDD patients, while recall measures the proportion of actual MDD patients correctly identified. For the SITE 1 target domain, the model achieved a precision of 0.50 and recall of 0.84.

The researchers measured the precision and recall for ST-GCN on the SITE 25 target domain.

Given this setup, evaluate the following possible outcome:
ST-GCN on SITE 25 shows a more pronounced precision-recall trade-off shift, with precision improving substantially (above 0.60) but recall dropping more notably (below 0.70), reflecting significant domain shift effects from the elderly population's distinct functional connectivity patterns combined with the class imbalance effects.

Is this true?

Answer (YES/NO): NO